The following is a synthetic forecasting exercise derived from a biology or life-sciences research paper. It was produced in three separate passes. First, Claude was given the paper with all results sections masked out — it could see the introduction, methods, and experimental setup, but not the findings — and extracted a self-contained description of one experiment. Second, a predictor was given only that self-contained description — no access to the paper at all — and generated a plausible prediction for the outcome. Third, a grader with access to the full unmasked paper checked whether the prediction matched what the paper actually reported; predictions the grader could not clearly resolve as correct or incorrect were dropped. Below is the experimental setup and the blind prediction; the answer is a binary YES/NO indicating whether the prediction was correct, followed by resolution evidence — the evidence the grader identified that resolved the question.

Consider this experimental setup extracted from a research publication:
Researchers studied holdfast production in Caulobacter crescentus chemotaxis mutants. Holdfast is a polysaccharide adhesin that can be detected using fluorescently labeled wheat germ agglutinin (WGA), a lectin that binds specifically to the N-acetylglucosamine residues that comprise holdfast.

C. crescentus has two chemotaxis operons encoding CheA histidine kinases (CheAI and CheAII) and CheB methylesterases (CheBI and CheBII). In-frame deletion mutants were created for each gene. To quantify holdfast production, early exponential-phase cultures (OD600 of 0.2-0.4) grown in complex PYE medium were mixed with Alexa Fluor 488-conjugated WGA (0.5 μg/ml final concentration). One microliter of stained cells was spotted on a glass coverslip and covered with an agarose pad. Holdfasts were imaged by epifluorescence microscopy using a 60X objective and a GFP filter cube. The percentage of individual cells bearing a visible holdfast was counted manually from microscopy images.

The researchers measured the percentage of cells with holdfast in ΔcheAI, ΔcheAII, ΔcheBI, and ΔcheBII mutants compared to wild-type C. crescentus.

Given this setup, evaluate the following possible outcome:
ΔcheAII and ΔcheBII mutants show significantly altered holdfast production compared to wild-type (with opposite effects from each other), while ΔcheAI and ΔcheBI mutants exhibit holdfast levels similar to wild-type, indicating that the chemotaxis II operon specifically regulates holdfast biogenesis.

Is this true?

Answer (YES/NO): NO